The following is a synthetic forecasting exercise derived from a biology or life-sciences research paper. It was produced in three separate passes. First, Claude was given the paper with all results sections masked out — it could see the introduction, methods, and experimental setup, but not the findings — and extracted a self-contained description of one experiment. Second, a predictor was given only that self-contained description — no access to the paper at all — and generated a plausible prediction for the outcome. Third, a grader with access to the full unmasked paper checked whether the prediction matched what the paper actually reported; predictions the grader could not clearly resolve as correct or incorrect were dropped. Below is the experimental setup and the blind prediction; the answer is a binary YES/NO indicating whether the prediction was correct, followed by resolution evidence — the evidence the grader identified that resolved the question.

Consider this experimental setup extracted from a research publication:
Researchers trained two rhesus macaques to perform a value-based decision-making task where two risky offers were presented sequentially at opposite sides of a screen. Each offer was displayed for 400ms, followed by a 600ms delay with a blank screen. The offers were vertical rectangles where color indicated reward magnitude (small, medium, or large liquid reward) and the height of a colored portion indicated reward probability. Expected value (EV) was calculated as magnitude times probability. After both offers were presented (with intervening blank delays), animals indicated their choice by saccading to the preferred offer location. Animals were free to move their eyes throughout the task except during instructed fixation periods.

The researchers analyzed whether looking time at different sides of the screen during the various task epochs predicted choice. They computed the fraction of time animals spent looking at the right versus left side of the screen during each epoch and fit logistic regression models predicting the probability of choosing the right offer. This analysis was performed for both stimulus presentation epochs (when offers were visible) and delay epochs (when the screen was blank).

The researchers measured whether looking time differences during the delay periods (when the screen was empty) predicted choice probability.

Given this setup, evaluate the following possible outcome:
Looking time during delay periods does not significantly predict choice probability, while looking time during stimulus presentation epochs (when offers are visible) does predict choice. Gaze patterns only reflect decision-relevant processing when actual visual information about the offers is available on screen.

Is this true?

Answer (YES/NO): NO